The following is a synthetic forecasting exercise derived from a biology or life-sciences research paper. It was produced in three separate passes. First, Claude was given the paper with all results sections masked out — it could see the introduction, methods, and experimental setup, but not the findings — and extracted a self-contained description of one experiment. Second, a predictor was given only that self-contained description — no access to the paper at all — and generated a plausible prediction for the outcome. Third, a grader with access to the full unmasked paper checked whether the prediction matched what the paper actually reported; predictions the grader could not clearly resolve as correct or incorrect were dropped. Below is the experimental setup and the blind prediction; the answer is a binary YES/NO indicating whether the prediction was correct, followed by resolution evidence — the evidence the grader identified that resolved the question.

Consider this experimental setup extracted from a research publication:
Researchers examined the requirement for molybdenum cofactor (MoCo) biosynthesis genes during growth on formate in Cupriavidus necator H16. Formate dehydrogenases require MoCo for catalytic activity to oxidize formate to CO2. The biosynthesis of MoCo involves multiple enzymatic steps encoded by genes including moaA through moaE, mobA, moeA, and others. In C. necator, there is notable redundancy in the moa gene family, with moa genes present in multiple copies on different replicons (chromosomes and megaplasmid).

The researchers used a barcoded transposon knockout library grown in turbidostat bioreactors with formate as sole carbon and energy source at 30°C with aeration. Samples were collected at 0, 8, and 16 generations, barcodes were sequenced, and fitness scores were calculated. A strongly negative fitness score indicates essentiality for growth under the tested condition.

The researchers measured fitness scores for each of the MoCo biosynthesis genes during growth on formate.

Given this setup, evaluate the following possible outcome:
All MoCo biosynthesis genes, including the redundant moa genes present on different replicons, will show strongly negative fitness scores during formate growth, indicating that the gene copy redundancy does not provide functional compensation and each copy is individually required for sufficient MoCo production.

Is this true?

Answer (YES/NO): NO